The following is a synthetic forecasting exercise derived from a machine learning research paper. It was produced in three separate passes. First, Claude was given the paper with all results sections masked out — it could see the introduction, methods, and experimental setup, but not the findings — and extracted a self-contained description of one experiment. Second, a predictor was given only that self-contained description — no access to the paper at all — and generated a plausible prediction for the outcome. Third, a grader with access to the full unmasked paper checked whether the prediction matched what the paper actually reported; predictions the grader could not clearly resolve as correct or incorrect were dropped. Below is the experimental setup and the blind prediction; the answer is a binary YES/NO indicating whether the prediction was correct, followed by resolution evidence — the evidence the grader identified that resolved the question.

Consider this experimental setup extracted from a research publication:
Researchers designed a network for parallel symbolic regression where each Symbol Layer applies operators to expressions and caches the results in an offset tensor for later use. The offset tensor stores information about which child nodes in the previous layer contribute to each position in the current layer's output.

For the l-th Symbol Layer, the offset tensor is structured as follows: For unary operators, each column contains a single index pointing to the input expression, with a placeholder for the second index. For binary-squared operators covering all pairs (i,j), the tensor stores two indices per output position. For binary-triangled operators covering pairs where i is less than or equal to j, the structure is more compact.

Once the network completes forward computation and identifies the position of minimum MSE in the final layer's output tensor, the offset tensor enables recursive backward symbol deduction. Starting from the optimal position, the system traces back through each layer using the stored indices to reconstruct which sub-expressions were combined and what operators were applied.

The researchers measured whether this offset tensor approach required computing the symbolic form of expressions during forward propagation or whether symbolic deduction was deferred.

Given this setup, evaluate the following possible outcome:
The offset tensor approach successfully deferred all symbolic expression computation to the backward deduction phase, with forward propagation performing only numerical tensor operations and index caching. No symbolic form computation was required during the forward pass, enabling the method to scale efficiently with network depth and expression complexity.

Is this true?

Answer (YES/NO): YES